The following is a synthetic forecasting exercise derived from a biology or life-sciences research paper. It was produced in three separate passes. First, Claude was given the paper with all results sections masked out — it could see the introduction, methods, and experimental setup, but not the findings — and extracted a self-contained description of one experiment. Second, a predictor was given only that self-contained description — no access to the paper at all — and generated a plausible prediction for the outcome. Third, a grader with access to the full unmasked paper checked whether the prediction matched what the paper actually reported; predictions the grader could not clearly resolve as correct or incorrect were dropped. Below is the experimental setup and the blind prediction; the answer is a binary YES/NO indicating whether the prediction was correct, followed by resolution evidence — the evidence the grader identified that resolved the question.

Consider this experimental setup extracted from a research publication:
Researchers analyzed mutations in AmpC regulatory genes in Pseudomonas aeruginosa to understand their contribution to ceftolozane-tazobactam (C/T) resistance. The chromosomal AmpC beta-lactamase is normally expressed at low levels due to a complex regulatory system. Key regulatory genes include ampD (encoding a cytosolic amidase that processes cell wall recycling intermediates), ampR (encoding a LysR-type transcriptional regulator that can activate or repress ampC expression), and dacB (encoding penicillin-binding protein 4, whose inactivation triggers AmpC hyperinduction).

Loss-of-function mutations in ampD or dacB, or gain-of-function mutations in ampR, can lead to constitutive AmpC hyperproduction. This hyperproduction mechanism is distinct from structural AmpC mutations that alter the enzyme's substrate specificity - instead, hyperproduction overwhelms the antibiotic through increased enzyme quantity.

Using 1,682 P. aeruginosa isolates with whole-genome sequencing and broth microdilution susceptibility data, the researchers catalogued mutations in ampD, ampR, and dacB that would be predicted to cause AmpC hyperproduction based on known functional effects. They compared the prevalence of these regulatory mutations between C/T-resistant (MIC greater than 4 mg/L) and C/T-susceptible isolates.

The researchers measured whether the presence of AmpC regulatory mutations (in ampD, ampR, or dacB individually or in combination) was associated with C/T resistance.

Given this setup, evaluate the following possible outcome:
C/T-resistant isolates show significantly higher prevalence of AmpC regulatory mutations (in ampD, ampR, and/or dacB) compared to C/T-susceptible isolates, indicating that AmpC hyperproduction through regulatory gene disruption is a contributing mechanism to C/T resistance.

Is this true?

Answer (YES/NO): YES